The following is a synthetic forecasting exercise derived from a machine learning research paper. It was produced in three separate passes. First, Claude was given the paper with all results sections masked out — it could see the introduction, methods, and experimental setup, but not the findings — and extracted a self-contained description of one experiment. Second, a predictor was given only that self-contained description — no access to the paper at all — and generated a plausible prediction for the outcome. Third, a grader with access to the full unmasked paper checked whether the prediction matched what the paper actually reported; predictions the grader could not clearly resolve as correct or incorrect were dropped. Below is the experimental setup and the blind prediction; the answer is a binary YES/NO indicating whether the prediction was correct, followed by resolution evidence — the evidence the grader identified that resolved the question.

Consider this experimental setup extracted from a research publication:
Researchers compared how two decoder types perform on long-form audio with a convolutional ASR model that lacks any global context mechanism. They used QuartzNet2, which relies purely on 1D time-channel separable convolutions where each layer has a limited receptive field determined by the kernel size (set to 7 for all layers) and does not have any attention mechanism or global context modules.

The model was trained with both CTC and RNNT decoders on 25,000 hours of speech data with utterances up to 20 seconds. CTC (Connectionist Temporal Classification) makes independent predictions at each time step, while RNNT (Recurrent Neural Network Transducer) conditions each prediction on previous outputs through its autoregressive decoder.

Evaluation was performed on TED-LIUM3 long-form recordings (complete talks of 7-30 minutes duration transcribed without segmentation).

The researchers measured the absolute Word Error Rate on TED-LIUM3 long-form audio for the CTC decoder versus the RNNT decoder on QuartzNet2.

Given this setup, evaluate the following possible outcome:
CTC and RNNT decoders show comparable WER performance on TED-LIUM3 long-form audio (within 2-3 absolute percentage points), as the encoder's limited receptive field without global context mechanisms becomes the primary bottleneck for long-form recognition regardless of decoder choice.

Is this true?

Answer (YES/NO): YES